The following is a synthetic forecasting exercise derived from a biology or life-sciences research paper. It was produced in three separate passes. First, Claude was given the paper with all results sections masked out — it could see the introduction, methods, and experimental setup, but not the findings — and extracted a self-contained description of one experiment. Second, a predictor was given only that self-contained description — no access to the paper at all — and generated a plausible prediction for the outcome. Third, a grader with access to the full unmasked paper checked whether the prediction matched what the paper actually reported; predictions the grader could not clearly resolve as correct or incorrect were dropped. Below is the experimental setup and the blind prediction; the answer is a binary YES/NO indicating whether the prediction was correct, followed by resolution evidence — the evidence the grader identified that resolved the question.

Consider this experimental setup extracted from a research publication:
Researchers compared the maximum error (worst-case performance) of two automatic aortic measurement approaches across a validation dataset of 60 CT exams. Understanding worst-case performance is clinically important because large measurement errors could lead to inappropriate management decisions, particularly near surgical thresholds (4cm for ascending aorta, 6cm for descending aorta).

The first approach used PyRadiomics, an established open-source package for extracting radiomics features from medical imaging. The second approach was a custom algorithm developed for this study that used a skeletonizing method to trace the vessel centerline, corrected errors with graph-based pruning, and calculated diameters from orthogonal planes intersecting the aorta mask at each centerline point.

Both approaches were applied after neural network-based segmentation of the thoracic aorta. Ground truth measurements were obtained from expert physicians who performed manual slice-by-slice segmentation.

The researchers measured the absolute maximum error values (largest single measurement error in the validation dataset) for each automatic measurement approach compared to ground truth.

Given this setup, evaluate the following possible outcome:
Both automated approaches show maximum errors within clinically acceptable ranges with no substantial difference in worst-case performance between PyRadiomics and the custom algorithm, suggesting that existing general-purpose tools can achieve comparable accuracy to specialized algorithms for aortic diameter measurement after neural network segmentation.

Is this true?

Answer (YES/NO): NO